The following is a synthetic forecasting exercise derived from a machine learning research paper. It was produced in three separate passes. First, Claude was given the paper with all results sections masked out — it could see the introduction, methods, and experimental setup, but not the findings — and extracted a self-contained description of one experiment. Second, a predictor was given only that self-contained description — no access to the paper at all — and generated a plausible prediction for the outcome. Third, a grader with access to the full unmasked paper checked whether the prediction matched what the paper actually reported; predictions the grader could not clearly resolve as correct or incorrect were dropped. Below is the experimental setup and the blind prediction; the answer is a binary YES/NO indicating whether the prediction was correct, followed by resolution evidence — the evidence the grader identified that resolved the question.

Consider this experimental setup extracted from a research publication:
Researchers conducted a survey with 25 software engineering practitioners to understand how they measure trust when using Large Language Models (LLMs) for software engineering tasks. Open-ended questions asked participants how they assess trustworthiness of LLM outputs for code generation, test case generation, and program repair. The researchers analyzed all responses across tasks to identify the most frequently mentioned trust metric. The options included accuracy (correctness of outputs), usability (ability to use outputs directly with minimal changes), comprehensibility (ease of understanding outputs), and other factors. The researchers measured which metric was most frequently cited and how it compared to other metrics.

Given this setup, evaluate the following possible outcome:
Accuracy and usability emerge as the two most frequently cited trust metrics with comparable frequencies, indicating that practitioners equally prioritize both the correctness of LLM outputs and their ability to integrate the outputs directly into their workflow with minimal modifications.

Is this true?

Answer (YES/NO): NO